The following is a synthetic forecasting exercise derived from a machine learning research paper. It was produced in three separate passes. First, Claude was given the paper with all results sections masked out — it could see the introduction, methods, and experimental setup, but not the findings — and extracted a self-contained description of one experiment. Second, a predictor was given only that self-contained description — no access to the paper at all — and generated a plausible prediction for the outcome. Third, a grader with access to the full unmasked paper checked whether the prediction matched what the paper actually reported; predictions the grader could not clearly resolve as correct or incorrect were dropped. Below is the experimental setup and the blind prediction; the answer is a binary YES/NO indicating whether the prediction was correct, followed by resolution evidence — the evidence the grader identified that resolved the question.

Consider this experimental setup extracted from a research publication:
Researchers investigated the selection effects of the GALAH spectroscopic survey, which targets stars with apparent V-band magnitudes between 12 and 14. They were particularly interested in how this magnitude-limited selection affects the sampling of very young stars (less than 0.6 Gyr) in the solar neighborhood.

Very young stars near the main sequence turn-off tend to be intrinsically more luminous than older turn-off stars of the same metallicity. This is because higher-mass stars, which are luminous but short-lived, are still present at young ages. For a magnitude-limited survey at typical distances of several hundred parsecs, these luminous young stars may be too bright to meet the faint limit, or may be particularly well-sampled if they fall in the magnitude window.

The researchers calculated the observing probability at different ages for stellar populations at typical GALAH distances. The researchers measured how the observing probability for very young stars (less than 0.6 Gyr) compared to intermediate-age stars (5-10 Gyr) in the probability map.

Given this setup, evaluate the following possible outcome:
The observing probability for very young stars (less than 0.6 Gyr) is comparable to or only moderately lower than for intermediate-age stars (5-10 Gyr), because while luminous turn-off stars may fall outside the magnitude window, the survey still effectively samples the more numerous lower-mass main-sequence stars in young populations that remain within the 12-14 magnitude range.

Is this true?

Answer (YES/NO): NO